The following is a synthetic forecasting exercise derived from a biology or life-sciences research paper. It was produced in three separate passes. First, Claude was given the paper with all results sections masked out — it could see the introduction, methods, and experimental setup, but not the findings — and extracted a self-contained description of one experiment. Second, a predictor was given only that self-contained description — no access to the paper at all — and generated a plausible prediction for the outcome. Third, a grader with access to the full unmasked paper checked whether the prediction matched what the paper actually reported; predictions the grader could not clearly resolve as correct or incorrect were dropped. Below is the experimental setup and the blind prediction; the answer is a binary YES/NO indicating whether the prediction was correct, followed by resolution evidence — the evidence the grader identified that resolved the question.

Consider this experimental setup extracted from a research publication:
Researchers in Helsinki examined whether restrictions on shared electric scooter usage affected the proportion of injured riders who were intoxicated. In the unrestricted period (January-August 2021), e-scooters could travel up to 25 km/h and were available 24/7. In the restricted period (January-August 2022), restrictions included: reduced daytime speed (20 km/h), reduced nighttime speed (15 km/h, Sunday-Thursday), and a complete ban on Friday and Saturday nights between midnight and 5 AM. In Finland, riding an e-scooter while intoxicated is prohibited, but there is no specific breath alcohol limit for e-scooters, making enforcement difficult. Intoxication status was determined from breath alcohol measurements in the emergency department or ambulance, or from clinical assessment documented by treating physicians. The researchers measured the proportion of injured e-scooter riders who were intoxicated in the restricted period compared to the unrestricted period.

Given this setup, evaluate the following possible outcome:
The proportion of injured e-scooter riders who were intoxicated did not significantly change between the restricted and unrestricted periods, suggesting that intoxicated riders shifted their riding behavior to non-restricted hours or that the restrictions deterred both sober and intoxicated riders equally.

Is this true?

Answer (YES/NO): NO